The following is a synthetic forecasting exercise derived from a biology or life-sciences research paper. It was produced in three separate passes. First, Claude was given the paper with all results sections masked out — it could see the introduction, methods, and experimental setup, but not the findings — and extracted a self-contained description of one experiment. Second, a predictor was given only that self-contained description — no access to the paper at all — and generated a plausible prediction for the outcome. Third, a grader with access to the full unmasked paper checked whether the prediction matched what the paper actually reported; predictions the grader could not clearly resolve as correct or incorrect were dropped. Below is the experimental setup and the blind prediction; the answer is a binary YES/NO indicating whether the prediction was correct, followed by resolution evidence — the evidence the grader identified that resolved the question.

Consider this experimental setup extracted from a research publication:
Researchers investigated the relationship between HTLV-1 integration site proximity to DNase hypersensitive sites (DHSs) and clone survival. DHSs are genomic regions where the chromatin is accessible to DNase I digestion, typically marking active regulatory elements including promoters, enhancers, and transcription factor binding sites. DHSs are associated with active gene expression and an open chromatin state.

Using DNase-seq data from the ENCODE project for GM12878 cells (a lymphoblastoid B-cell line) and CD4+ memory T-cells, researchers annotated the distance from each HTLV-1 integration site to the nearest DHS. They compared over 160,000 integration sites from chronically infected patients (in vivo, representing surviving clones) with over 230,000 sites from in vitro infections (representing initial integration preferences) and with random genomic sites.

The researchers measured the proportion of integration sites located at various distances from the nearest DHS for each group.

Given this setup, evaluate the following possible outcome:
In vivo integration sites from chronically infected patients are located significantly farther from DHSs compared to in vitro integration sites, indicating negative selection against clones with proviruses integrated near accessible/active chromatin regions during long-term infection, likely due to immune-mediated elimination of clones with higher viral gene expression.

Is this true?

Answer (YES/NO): YES